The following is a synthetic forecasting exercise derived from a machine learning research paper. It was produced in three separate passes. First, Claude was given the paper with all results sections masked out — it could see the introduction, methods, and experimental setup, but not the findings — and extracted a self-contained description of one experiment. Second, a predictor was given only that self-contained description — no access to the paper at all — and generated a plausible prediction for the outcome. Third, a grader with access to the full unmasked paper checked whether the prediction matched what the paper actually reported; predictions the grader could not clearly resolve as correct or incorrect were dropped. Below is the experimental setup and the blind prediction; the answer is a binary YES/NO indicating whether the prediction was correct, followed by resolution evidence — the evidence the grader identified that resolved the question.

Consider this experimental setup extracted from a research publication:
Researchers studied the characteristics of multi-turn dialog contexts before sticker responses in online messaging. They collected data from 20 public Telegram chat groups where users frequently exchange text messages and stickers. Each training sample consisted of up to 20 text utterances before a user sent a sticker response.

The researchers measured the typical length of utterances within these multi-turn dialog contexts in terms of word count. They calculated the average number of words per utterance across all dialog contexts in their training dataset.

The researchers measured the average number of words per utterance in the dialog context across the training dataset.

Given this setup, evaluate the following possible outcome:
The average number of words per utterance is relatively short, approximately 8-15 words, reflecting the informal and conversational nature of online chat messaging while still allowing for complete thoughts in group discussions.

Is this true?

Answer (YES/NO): NO